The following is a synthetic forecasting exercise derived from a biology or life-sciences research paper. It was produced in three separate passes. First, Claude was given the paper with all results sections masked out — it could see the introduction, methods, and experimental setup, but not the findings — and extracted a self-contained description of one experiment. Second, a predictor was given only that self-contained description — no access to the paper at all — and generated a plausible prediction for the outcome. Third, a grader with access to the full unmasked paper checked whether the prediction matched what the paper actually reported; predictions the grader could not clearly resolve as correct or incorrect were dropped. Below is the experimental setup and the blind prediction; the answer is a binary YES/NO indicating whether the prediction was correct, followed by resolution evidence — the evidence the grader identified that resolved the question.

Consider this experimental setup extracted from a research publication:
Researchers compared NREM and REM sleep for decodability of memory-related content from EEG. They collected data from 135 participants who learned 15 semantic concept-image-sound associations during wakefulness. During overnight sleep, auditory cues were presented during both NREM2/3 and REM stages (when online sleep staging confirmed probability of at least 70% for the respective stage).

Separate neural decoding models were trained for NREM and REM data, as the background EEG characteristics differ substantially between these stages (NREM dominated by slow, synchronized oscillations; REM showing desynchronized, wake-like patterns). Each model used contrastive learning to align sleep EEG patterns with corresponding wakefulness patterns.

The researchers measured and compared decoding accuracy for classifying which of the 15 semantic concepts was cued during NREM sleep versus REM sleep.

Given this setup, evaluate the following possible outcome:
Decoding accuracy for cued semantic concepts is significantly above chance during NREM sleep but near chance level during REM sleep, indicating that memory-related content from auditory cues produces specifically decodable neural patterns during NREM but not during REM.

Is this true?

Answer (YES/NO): NO